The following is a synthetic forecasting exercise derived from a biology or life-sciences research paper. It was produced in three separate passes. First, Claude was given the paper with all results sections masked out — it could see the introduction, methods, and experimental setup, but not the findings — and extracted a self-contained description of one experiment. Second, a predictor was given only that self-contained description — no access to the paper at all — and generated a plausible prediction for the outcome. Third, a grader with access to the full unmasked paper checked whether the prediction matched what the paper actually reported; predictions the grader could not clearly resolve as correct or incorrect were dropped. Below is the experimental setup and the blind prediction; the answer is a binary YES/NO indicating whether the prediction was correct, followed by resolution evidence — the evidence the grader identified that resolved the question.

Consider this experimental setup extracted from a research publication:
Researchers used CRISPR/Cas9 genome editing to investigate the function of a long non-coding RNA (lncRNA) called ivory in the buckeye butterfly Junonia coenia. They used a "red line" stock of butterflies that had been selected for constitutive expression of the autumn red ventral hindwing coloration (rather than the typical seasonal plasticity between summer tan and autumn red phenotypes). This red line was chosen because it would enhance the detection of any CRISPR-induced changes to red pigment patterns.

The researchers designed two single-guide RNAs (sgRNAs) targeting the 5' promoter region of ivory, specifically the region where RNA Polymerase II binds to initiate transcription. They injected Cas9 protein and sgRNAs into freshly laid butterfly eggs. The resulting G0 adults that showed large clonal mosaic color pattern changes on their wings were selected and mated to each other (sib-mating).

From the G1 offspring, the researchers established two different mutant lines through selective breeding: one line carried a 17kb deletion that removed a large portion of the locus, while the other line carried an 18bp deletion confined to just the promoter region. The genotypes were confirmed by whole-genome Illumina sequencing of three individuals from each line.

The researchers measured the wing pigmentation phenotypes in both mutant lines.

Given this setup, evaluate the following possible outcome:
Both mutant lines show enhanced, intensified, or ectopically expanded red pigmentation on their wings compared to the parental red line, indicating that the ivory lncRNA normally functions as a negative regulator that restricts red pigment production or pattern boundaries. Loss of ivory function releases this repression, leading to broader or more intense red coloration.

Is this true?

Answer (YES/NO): NO